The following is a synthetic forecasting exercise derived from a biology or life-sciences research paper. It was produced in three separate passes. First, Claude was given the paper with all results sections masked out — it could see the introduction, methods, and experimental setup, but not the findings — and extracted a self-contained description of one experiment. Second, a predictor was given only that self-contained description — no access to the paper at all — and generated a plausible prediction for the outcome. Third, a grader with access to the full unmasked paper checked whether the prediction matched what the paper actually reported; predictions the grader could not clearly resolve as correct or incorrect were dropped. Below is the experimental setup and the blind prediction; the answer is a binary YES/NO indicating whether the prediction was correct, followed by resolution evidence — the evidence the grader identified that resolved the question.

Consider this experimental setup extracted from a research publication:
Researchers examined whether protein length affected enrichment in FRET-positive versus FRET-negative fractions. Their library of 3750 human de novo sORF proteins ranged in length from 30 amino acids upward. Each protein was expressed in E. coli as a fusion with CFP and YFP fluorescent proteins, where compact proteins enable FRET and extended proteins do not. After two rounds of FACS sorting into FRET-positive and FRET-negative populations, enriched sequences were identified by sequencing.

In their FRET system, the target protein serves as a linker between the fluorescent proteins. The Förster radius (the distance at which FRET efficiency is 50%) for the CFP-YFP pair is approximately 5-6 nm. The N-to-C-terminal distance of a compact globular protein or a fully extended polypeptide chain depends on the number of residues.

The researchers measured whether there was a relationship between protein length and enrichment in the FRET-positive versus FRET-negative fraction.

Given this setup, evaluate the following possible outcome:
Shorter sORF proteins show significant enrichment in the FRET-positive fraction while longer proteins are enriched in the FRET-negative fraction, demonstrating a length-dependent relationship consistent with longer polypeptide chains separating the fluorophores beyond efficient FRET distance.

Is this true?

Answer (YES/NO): YES